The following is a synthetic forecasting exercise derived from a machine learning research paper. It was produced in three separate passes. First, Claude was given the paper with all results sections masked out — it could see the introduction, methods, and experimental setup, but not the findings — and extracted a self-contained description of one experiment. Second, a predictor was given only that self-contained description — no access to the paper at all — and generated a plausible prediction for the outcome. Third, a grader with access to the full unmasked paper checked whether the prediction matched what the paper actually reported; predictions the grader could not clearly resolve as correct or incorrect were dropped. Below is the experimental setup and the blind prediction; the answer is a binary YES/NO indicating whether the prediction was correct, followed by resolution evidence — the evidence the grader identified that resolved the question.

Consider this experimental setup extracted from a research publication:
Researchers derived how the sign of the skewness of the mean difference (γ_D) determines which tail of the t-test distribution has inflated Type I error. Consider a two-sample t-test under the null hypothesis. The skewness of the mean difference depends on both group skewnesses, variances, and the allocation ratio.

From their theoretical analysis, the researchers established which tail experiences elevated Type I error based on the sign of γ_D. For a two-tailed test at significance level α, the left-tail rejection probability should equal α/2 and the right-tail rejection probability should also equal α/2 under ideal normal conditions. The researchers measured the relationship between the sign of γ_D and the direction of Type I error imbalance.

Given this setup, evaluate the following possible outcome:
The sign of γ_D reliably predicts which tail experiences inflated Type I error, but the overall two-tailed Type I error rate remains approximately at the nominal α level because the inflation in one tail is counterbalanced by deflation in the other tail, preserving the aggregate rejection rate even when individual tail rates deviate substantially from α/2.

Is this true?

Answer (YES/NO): YES